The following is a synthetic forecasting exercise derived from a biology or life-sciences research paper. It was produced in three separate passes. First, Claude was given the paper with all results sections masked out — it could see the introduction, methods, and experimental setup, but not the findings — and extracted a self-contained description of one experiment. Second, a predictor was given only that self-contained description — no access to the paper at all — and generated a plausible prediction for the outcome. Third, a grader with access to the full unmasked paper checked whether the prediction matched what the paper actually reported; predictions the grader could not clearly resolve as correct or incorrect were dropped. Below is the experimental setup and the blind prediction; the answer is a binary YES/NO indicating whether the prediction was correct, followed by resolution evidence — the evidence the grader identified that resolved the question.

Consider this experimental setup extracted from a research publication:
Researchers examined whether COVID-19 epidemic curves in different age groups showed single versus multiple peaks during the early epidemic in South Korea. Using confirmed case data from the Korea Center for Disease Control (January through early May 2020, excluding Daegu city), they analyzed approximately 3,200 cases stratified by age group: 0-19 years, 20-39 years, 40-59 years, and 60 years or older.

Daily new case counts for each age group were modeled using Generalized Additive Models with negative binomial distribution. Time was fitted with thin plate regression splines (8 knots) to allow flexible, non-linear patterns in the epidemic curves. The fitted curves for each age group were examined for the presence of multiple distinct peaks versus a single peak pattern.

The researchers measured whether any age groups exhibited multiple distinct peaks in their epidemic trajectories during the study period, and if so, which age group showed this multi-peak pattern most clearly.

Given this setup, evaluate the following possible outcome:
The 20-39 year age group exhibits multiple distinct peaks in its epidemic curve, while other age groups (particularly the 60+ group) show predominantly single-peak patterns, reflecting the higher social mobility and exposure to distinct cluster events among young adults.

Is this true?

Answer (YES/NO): NO